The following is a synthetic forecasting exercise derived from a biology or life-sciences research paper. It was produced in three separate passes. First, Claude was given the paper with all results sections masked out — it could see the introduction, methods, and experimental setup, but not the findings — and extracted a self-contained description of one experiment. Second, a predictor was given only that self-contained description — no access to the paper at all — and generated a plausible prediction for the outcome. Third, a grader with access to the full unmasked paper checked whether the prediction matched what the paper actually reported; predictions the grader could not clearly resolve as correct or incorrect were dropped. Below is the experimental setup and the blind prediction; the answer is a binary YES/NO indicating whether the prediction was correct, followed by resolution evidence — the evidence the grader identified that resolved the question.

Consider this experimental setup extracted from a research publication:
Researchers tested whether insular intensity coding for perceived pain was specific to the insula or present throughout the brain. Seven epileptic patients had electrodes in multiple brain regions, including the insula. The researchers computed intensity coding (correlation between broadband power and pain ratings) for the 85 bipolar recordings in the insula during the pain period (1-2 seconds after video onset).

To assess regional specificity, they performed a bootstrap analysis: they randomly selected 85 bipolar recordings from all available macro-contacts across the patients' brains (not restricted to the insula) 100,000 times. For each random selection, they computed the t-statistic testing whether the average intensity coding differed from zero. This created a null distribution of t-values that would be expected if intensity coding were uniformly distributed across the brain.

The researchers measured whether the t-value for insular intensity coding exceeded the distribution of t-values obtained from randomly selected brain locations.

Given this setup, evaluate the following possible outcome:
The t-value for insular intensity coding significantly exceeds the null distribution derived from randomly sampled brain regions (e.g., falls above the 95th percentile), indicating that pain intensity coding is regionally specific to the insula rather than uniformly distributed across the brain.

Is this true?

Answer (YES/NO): YES